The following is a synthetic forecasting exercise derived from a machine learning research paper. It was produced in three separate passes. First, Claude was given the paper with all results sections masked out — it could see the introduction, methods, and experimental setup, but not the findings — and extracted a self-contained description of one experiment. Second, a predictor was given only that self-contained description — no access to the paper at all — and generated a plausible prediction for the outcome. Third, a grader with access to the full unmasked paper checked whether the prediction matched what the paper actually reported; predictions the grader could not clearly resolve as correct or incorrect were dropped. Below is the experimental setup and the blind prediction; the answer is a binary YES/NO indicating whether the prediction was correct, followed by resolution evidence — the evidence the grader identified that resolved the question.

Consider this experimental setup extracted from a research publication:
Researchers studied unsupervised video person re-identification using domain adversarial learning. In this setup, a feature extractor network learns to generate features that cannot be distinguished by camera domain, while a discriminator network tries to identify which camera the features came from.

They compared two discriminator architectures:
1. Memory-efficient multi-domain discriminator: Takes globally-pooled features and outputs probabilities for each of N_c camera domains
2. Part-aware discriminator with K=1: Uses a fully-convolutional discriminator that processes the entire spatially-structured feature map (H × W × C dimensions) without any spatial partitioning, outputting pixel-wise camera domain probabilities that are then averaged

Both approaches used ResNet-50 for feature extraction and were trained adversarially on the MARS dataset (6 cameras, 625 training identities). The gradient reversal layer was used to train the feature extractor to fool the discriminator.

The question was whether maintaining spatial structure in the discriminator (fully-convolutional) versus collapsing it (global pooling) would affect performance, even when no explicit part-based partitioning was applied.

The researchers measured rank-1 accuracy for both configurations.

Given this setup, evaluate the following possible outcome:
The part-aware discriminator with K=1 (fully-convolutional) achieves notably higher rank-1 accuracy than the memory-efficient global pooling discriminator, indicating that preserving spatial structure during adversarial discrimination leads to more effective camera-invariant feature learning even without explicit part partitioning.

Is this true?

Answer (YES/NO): NO